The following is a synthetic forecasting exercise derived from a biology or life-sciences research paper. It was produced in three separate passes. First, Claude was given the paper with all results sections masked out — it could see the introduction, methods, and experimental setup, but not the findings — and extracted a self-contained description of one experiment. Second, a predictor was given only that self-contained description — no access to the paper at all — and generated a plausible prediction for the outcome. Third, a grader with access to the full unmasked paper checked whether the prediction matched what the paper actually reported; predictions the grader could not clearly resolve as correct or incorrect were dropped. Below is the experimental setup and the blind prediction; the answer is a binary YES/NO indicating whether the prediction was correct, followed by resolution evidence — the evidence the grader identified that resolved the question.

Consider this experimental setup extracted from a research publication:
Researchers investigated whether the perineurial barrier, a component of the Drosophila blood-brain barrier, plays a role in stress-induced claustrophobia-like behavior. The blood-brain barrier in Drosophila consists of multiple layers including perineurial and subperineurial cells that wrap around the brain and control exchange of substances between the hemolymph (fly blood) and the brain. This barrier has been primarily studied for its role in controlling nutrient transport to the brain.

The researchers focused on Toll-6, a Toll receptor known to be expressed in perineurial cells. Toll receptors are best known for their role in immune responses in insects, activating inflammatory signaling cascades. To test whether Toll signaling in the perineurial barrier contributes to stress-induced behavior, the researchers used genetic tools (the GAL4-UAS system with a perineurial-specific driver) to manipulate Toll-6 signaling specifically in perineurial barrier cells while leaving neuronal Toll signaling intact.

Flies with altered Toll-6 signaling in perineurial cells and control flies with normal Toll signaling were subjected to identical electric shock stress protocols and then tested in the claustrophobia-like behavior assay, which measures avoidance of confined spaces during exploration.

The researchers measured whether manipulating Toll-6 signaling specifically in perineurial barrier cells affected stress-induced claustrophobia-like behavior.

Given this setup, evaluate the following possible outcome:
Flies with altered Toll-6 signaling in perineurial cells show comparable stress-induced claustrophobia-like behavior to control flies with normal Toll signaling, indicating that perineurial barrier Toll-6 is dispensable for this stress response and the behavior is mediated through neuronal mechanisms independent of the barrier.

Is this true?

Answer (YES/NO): NO